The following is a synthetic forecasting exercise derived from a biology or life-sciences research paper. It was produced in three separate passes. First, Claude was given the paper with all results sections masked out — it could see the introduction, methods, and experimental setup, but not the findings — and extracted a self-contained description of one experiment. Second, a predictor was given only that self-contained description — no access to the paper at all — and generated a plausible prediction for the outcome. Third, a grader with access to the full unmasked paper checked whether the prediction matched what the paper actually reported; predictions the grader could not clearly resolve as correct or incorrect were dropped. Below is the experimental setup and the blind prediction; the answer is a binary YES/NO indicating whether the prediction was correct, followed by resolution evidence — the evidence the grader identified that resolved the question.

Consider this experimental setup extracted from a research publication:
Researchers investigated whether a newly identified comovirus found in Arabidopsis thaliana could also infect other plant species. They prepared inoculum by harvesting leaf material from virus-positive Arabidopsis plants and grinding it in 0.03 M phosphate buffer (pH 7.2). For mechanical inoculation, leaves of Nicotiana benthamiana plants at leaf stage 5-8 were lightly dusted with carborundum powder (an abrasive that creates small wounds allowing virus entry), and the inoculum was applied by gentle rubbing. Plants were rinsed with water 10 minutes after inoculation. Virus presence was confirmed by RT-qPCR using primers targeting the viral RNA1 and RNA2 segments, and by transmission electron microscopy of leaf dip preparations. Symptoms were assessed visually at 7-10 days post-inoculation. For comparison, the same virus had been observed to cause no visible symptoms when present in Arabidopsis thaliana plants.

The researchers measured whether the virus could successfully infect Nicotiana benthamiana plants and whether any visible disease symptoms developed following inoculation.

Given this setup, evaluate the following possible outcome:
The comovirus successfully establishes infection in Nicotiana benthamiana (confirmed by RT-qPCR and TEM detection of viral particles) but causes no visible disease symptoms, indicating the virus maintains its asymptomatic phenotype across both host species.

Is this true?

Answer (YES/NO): NO